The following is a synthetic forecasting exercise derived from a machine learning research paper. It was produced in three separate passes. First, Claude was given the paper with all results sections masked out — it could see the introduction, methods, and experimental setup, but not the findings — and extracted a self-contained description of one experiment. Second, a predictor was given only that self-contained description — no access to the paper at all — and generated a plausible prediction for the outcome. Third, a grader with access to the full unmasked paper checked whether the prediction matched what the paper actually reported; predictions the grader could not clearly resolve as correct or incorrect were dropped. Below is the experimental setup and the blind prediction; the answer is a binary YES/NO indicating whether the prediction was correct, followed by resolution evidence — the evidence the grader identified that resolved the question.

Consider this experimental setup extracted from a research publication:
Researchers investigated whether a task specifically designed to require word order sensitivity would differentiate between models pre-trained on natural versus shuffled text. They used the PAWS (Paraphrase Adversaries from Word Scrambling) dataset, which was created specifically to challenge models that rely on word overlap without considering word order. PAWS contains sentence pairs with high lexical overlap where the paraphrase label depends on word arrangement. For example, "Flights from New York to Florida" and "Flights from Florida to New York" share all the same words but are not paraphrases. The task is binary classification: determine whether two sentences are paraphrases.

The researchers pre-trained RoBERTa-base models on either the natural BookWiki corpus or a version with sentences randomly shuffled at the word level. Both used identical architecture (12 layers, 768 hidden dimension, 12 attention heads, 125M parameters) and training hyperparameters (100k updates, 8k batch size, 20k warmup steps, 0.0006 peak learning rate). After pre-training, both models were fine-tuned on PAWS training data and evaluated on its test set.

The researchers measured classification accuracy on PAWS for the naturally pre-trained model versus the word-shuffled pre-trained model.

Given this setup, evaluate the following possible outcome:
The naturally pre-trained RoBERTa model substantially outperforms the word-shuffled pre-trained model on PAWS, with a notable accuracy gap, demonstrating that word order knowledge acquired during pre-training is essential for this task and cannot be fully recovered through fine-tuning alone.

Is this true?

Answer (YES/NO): NO